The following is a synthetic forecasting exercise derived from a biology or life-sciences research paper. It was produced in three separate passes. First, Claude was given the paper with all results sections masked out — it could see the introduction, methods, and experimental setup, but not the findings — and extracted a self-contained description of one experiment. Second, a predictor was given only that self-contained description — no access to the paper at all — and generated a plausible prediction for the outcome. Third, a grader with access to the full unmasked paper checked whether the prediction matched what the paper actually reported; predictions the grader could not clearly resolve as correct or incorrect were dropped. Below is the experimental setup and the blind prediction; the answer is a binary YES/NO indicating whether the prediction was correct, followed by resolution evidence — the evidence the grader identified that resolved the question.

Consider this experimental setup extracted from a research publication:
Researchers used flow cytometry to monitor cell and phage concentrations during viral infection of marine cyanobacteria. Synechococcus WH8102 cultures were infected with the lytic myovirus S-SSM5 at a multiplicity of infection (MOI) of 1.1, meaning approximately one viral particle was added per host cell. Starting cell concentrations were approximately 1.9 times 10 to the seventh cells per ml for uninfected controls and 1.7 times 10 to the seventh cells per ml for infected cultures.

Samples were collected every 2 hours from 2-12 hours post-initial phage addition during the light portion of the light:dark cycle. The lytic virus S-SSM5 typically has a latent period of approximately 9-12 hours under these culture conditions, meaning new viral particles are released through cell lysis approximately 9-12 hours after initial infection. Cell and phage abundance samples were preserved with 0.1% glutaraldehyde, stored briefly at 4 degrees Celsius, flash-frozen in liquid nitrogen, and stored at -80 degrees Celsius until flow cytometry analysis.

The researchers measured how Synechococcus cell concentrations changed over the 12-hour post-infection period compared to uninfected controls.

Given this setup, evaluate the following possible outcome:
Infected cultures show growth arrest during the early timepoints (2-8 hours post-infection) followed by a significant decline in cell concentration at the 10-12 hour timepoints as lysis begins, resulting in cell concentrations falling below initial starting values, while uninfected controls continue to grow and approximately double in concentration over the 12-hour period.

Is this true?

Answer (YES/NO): NO